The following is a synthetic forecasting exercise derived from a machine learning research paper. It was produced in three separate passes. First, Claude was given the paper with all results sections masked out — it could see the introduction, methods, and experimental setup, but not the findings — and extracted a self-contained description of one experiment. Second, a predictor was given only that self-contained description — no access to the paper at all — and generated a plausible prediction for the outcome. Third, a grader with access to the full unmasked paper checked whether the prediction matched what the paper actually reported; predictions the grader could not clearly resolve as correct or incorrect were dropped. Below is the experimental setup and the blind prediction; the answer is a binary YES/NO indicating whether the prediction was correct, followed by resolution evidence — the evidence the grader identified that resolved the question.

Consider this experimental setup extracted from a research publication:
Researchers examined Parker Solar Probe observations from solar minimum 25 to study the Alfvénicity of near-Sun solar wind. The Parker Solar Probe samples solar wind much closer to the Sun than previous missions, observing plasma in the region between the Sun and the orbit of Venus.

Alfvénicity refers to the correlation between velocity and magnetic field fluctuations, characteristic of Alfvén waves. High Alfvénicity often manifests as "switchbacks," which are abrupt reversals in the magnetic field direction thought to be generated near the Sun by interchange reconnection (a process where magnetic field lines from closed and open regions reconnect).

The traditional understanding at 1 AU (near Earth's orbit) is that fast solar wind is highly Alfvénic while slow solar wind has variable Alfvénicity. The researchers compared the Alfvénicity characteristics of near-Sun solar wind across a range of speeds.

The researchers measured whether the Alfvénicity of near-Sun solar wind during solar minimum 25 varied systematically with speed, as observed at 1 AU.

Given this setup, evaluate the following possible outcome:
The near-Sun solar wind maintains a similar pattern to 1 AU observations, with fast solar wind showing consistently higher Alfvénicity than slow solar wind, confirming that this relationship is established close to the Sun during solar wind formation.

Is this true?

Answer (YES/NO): NO